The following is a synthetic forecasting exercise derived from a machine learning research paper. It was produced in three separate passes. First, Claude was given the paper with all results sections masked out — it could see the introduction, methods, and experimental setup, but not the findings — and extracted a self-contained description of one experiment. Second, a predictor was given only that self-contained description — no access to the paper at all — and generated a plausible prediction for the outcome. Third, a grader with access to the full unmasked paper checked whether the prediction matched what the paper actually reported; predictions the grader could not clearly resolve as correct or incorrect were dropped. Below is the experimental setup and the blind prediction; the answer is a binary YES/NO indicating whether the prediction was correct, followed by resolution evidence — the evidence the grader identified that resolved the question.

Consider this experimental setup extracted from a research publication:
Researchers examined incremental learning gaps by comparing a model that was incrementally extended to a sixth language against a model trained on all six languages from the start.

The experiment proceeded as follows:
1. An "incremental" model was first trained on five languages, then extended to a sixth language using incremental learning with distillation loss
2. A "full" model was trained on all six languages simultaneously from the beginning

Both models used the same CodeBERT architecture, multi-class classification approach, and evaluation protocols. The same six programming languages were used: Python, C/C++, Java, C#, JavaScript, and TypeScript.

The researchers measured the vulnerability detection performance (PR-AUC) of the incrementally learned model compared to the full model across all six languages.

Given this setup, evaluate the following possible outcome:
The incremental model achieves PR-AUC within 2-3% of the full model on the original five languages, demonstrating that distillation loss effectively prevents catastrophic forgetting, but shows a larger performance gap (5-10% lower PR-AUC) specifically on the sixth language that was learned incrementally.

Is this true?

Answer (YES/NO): NO